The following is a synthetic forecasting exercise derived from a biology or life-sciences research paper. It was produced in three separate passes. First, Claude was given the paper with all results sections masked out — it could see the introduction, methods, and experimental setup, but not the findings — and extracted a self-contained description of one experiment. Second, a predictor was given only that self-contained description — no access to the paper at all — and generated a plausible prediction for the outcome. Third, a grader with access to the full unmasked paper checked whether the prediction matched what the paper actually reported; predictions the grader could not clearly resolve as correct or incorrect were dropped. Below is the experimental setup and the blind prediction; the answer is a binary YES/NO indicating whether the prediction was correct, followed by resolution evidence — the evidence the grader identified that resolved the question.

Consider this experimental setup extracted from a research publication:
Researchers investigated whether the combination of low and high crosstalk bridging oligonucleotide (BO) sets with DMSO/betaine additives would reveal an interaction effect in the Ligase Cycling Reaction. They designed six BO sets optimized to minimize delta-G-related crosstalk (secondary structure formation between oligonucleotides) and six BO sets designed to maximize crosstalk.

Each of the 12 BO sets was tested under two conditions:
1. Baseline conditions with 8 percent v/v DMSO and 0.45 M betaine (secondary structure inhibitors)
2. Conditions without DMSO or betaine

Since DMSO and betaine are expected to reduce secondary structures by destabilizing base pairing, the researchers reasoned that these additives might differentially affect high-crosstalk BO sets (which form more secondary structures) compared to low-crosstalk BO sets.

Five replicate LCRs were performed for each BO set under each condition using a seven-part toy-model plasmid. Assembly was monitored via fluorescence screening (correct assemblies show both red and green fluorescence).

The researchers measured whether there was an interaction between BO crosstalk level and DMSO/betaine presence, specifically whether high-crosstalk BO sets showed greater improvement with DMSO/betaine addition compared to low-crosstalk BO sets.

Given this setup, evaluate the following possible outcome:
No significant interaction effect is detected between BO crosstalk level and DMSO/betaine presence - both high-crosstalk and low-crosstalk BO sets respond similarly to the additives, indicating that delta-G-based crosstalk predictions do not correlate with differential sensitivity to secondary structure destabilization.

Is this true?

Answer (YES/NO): YES